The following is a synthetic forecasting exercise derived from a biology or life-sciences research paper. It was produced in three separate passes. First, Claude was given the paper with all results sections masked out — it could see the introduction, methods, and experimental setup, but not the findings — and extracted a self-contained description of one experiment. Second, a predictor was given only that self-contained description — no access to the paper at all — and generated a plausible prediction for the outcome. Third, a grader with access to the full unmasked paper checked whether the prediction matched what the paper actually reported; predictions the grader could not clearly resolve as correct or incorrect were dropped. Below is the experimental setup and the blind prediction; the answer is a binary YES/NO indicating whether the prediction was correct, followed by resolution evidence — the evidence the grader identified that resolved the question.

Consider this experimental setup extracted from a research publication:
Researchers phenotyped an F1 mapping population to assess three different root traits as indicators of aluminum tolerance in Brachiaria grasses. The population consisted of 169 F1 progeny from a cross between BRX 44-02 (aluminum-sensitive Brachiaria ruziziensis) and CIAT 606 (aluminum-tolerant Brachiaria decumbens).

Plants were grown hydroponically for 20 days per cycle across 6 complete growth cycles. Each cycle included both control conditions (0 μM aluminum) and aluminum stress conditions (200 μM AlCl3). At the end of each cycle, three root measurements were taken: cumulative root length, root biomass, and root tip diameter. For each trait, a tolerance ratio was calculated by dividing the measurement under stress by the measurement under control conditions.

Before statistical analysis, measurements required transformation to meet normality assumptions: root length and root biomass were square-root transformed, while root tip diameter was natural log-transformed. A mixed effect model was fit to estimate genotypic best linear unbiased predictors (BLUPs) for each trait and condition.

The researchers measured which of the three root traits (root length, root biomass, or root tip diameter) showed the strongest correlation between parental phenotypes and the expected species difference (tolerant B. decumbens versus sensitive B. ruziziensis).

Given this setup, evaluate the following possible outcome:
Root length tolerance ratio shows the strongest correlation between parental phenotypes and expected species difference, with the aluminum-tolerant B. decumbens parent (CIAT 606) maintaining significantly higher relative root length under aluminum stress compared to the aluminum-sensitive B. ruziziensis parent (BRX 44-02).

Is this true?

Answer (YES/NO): YES